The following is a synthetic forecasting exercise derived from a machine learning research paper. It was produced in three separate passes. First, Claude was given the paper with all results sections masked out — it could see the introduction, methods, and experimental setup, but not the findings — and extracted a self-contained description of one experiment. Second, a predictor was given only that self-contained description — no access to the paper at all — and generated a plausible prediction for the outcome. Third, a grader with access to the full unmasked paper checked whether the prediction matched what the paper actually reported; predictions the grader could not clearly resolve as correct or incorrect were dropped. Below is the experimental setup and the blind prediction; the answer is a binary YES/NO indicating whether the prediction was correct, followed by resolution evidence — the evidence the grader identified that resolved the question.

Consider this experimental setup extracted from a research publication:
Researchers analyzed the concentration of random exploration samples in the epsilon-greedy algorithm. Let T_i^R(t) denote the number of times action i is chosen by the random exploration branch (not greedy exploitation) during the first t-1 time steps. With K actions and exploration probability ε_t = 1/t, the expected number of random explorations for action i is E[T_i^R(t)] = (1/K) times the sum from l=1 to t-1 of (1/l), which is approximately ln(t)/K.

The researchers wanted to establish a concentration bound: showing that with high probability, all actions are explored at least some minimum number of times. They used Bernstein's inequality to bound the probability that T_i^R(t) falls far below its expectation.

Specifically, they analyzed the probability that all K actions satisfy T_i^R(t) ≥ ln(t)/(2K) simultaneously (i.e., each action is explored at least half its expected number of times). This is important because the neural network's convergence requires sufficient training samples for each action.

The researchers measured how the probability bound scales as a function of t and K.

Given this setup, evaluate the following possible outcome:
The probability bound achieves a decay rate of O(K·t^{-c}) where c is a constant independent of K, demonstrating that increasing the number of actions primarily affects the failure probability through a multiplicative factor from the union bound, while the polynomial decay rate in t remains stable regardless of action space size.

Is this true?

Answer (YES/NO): NO